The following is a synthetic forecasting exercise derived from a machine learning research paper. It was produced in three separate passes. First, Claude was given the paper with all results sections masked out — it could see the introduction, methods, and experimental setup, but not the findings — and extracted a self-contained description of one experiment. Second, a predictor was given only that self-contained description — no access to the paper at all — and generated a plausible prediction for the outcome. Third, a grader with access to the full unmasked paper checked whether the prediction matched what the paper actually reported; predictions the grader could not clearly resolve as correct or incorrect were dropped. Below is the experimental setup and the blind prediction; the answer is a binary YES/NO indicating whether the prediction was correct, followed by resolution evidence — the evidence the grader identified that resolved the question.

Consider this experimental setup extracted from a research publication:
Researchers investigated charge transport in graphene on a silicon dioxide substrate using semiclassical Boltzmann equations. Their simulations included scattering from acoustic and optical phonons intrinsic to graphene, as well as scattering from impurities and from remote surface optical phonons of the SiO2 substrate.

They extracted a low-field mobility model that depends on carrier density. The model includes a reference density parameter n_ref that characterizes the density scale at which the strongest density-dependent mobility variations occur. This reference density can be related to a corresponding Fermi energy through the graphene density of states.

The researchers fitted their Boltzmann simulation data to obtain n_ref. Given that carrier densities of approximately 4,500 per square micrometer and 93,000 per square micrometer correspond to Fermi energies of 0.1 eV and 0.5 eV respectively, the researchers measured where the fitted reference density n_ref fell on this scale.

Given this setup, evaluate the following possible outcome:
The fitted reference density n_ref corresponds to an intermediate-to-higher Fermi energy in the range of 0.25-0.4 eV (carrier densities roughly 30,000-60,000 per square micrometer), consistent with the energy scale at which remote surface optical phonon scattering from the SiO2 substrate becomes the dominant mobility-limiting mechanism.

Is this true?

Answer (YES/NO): NO